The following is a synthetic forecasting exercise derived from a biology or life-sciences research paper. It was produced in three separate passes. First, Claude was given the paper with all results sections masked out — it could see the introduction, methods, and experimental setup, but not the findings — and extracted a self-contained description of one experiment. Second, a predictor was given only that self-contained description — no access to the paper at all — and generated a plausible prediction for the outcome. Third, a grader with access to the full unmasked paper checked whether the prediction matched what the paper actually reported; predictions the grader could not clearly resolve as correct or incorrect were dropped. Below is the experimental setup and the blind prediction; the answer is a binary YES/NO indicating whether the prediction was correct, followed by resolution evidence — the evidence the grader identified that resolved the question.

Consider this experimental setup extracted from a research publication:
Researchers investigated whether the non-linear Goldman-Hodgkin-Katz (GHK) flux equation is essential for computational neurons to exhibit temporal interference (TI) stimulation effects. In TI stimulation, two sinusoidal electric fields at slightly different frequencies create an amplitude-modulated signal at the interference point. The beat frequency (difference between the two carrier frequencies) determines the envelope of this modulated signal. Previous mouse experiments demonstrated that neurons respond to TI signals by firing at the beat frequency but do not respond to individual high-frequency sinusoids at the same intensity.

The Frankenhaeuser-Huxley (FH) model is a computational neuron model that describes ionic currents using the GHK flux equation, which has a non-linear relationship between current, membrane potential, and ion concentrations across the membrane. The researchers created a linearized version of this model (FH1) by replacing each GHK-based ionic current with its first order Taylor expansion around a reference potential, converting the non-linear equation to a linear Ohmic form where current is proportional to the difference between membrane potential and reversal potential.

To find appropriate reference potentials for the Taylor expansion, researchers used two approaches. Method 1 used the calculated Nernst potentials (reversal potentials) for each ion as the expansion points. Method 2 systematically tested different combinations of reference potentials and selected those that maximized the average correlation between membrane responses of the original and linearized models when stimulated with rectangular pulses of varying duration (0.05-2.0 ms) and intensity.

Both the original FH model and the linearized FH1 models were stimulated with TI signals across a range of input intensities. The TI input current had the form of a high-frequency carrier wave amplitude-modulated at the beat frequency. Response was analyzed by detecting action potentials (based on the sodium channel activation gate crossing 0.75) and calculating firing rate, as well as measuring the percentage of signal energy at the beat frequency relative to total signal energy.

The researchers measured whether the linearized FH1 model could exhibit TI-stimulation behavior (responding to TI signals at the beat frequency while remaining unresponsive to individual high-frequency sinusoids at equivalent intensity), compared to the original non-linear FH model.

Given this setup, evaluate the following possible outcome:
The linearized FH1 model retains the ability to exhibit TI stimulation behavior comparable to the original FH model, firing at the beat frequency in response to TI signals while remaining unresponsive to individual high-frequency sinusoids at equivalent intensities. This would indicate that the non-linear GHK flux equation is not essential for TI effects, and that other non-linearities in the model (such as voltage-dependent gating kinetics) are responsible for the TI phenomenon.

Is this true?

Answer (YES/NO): YES